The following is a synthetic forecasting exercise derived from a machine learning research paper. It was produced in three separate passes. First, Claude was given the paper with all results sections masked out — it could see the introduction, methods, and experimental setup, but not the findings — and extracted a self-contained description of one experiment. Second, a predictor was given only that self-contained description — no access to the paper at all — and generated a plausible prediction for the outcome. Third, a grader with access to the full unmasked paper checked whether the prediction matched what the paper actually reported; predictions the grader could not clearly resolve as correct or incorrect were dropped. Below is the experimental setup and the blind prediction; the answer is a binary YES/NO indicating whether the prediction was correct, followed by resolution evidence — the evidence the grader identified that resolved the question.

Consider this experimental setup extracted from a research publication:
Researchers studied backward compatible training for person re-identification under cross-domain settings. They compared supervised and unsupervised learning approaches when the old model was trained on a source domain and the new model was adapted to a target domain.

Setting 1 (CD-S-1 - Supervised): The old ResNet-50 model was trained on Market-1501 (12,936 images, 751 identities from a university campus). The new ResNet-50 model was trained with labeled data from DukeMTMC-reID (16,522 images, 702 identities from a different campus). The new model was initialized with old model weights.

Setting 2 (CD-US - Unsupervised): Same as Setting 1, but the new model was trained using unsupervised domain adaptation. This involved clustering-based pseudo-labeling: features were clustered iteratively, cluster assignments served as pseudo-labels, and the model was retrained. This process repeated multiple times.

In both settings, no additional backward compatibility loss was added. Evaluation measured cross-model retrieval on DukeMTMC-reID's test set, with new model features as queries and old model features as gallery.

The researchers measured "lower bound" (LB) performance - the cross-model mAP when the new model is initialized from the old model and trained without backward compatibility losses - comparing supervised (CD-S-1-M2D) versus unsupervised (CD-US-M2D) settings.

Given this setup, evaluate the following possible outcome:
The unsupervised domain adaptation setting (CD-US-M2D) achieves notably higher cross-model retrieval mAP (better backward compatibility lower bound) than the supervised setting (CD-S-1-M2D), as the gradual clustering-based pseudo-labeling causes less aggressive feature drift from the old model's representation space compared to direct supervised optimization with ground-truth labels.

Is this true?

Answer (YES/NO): NO